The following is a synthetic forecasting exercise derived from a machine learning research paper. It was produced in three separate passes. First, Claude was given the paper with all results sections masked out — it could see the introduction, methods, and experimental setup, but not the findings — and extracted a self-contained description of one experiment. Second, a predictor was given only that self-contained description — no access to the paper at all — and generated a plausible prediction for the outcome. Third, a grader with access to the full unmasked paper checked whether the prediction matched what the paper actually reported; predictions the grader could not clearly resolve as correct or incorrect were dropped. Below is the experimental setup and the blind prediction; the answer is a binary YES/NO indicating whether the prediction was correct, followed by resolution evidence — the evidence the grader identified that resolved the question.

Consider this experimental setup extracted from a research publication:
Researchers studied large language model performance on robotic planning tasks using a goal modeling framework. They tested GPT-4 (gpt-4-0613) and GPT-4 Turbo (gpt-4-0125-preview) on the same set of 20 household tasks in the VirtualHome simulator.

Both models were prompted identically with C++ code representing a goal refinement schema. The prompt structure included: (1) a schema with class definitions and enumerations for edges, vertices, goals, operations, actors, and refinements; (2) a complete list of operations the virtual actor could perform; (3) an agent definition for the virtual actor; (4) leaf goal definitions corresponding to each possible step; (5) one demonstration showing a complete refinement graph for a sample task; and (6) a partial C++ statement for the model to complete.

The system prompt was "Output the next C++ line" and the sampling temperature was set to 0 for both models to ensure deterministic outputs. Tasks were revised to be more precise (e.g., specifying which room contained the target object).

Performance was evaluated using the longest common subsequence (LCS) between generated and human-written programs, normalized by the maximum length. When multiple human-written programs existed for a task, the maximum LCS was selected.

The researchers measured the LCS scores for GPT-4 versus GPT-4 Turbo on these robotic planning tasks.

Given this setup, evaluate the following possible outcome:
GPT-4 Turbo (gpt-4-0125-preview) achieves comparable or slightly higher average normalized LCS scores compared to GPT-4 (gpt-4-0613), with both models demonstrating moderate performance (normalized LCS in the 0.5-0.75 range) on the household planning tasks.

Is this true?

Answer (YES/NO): NO